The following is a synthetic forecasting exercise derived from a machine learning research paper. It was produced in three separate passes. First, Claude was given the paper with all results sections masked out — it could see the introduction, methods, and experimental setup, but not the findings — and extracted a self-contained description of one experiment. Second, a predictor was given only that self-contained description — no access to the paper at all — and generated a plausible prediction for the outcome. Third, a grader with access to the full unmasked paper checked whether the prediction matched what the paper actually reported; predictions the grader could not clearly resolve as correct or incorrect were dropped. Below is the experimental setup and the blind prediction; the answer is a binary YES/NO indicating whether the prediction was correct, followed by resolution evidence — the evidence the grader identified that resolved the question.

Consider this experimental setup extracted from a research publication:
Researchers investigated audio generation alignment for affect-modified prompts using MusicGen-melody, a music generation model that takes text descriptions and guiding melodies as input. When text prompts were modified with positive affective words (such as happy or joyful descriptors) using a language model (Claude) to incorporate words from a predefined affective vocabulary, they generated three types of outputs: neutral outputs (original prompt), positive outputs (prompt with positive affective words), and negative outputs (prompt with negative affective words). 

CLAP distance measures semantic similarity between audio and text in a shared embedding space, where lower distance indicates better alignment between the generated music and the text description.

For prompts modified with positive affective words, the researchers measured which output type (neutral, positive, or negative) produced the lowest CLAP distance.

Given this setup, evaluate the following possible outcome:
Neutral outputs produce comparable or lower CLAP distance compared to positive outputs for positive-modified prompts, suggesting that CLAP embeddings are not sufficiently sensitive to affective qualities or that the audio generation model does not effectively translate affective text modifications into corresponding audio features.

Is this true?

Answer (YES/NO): NO